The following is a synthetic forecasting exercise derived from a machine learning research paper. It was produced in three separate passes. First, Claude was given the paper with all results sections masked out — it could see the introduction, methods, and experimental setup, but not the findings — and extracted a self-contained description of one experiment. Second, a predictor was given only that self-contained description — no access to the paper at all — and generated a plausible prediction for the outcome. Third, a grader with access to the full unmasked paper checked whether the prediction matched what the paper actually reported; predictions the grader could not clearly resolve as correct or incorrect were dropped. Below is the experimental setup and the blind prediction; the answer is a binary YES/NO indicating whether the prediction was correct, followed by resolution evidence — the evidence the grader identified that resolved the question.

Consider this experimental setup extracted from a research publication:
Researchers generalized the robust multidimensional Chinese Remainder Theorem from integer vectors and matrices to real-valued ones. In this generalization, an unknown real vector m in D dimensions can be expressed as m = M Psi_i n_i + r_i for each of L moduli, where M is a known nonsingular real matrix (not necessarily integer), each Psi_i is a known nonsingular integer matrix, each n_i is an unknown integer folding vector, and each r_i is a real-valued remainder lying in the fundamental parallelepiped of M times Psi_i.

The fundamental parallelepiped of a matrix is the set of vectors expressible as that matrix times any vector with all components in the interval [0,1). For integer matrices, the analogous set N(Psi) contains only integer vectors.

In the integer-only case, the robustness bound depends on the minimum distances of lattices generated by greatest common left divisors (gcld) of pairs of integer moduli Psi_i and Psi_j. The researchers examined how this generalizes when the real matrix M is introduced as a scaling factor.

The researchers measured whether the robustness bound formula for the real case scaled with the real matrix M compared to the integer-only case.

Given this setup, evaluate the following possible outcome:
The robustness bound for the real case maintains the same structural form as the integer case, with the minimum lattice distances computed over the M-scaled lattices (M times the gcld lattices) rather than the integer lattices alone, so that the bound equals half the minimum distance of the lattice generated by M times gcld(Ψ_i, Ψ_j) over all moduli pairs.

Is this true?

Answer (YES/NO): NO